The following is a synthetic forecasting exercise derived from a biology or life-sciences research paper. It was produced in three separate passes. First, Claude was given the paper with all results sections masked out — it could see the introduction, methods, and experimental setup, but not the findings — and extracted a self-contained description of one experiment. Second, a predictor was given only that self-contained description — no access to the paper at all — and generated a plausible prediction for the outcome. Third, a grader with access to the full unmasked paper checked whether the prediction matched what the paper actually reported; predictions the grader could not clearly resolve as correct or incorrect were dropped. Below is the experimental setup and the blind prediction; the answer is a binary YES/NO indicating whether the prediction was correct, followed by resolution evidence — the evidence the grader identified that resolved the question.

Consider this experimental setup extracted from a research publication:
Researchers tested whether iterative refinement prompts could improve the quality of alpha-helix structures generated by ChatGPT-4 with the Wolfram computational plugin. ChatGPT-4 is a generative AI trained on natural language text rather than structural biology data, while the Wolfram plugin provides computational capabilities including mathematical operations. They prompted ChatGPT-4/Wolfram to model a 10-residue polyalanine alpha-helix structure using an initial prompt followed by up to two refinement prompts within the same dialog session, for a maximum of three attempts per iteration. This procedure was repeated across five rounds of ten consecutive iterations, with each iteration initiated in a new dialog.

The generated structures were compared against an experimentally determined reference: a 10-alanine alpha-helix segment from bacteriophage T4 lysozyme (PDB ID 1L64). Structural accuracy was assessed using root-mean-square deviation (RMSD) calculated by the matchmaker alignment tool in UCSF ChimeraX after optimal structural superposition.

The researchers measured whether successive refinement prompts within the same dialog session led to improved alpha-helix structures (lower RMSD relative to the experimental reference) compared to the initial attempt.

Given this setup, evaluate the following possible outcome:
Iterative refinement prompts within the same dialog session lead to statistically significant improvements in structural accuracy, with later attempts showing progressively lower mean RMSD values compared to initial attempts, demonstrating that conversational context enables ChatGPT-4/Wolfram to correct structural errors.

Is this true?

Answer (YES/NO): NO